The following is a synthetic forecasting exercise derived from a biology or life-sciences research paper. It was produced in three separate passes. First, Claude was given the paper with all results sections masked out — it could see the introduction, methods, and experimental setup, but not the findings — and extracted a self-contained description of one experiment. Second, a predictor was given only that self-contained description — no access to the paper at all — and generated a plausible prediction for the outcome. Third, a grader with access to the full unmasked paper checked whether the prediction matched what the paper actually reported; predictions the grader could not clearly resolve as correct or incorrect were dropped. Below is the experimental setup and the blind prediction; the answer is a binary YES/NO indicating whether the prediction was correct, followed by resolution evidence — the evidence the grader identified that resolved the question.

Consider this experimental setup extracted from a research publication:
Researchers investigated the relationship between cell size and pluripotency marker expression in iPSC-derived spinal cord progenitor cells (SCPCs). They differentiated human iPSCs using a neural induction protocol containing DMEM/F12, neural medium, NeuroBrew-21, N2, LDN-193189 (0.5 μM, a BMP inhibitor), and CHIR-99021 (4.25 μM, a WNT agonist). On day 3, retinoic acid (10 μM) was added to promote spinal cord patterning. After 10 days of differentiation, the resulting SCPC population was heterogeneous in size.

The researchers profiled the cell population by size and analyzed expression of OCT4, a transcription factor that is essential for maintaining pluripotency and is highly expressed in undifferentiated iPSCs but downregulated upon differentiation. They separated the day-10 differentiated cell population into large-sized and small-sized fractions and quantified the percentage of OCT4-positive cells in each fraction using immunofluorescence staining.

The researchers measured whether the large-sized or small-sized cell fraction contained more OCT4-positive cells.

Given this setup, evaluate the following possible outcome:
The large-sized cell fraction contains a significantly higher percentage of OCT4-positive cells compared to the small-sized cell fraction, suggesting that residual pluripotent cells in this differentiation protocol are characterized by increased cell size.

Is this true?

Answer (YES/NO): YES